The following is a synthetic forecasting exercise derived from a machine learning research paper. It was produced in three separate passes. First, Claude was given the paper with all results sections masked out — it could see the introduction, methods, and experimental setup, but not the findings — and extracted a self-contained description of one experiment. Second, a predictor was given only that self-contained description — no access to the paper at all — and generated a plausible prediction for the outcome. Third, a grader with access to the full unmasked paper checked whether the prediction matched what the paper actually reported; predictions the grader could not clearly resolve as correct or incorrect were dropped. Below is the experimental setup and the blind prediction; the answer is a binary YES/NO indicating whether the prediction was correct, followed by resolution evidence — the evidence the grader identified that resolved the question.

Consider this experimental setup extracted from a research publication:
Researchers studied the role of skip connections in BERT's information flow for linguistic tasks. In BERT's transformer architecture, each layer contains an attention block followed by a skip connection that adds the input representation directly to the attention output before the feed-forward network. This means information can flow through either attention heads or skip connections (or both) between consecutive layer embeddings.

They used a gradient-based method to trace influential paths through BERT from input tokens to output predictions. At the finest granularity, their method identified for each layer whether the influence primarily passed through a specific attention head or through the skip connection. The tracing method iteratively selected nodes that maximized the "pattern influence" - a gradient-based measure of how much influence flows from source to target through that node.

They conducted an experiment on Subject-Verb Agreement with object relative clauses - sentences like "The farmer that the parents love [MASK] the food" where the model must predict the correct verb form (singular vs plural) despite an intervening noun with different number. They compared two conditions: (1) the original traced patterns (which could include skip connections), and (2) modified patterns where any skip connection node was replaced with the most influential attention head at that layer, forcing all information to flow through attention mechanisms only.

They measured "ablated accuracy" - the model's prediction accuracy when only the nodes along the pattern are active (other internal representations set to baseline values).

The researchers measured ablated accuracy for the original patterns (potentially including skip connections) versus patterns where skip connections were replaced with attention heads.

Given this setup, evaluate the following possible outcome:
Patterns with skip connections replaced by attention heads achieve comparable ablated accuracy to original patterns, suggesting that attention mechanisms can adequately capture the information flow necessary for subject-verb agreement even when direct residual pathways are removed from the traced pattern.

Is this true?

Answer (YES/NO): NO